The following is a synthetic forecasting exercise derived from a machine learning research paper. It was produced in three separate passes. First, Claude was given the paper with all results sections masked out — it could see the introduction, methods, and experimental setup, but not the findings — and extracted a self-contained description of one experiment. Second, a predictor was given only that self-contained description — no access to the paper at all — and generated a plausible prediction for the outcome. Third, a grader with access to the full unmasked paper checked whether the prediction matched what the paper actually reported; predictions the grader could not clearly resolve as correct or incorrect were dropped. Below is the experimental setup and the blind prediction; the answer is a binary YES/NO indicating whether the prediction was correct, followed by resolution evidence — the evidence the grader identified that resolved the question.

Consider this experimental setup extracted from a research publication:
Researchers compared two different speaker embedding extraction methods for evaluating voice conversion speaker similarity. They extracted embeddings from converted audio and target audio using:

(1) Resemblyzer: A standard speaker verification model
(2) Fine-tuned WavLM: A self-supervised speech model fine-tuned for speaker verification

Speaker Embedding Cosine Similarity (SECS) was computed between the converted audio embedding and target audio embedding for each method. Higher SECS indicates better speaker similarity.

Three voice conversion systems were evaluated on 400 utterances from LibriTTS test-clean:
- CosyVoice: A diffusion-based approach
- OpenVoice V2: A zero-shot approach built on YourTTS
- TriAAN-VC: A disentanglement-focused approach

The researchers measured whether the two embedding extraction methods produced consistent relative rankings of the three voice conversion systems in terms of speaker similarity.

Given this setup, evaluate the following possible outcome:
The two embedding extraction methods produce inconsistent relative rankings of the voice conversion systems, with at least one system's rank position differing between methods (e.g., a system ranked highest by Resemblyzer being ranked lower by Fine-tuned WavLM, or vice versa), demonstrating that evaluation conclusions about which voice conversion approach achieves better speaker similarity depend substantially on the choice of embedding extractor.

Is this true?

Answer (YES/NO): NO